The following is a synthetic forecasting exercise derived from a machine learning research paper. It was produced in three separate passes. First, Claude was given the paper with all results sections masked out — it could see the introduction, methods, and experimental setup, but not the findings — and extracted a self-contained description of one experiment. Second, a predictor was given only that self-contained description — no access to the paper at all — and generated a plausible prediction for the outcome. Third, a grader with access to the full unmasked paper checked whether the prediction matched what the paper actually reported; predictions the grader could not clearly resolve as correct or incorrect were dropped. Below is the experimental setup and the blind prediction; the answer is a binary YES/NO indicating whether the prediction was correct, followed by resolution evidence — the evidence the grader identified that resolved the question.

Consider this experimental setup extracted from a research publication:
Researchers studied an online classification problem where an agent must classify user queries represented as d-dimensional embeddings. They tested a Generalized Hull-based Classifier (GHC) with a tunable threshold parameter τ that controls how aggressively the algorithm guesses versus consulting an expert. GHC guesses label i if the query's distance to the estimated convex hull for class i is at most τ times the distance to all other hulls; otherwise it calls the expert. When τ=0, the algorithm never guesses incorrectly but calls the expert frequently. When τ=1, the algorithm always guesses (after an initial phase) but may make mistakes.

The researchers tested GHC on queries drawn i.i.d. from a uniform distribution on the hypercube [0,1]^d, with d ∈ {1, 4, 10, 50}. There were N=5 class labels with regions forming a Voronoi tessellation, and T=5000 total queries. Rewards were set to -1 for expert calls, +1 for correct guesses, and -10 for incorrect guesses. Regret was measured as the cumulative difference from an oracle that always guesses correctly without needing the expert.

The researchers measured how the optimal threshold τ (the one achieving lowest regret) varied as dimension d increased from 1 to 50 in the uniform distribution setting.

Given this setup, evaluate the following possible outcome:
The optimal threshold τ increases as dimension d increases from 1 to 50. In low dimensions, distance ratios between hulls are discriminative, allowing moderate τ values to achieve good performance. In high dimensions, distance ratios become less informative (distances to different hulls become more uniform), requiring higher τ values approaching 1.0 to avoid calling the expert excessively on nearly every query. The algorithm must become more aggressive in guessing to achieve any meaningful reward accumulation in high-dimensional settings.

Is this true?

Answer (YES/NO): YES